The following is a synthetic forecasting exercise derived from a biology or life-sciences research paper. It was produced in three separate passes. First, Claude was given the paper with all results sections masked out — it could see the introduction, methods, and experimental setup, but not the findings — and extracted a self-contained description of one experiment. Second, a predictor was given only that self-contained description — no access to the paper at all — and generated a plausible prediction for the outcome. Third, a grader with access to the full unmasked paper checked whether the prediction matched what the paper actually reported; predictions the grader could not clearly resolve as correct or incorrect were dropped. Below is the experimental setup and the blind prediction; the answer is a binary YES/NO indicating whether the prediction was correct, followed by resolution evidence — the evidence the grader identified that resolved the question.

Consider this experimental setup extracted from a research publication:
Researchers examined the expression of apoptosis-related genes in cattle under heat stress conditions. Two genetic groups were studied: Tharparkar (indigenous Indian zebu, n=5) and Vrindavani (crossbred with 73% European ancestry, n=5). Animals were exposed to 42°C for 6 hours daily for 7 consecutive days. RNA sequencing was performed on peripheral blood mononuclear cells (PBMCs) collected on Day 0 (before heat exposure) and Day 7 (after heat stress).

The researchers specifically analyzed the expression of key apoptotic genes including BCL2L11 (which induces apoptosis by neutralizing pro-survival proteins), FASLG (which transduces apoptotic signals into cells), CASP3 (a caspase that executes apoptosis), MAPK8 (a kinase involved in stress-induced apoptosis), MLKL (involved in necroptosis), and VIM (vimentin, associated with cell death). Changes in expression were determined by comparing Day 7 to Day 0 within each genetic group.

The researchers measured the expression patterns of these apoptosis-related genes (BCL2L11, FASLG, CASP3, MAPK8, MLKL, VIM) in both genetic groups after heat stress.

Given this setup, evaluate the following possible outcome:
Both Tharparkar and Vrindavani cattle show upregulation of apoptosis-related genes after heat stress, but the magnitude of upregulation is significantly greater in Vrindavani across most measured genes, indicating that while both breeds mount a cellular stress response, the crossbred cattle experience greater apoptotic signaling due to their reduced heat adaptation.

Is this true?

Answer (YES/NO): NO